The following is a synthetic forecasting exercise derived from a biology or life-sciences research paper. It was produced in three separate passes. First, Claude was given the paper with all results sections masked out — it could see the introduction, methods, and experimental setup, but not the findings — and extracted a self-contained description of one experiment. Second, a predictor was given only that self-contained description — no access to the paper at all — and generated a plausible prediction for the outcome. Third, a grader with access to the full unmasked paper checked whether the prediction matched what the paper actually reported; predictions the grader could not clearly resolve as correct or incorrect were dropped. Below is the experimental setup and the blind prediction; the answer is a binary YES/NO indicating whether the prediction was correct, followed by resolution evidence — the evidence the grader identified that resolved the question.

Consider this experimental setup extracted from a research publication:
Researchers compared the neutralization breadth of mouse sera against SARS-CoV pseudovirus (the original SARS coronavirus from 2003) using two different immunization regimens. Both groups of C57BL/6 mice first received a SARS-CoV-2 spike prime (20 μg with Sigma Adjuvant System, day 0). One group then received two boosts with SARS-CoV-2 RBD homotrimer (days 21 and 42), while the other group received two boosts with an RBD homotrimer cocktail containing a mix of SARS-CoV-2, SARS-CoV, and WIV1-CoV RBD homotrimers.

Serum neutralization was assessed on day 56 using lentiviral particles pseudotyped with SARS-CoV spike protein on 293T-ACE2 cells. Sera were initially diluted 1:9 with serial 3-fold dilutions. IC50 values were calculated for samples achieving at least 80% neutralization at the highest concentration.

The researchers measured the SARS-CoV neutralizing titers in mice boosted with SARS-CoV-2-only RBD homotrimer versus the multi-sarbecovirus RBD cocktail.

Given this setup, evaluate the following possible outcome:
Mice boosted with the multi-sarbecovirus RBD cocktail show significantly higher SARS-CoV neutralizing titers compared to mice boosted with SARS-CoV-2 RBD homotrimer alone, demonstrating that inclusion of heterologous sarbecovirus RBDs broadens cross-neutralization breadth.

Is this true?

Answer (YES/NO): NO